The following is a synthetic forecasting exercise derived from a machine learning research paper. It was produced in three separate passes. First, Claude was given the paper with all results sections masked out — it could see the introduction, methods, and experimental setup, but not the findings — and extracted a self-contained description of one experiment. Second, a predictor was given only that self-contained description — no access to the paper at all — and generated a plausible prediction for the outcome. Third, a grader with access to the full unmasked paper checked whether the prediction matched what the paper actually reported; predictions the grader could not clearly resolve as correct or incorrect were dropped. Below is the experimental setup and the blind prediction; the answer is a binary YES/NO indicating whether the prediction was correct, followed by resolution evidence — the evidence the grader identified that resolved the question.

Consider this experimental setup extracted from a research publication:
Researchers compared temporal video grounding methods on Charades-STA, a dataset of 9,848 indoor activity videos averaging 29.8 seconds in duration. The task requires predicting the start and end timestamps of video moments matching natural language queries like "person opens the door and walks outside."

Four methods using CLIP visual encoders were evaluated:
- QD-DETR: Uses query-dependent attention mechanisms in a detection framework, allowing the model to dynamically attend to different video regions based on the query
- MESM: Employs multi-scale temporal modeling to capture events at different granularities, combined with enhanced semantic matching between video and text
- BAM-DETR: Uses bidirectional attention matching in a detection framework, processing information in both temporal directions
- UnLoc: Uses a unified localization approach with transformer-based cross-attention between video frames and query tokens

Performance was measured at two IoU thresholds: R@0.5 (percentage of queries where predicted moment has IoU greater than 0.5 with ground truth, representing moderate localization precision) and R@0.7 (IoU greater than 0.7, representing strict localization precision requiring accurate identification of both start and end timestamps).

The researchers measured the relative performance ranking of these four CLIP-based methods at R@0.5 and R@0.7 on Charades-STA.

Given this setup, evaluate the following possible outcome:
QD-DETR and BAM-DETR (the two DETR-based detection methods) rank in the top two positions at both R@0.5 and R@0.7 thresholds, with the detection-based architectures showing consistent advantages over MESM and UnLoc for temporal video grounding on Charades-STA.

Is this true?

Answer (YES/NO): NO